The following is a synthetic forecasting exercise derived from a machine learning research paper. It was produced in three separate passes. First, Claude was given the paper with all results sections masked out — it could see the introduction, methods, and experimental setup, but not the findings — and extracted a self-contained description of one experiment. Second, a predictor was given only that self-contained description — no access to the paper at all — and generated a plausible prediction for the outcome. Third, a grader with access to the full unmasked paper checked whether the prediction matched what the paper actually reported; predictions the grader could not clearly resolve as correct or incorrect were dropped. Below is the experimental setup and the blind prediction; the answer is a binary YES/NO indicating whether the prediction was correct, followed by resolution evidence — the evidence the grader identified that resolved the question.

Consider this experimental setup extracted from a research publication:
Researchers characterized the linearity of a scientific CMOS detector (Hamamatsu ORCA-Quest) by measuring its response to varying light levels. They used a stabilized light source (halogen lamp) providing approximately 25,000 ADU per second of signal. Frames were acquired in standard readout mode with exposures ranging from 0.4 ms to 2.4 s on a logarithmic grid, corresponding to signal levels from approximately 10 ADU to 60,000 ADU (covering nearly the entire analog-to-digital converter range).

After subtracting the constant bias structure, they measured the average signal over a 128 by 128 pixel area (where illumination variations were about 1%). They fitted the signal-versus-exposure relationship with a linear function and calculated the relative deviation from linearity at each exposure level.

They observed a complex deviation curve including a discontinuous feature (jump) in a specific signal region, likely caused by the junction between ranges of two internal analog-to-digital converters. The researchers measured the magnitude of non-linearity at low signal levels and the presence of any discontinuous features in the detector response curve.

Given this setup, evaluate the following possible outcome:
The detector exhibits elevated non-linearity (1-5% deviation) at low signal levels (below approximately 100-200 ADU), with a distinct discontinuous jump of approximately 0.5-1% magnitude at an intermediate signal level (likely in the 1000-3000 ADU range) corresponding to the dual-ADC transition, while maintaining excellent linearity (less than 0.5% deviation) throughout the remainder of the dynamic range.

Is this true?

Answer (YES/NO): NO